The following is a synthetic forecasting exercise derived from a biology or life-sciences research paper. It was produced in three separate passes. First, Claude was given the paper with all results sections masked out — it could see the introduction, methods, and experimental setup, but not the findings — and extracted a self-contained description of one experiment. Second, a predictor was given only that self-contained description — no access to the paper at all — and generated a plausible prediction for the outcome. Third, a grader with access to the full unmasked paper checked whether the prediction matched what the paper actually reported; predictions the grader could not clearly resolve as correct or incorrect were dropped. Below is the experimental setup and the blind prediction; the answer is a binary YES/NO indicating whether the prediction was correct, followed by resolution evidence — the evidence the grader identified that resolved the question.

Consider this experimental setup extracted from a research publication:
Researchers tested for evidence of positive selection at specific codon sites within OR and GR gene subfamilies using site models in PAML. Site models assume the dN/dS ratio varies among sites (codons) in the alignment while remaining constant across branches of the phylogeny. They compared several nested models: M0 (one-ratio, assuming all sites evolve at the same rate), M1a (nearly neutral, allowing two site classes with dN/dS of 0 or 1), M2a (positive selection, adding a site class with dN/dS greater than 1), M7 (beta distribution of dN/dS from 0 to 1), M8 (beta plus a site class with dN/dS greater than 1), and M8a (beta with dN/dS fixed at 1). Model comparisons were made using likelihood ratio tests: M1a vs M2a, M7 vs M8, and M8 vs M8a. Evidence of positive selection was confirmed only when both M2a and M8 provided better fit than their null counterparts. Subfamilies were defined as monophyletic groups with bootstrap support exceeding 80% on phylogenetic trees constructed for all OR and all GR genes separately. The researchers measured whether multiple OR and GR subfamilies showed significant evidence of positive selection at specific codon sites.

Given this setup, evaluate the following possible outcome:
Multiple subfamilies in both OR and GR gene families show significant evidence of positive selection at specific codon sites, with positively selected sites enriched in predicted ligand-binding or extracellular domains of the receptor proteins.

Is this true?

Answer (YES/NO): NO